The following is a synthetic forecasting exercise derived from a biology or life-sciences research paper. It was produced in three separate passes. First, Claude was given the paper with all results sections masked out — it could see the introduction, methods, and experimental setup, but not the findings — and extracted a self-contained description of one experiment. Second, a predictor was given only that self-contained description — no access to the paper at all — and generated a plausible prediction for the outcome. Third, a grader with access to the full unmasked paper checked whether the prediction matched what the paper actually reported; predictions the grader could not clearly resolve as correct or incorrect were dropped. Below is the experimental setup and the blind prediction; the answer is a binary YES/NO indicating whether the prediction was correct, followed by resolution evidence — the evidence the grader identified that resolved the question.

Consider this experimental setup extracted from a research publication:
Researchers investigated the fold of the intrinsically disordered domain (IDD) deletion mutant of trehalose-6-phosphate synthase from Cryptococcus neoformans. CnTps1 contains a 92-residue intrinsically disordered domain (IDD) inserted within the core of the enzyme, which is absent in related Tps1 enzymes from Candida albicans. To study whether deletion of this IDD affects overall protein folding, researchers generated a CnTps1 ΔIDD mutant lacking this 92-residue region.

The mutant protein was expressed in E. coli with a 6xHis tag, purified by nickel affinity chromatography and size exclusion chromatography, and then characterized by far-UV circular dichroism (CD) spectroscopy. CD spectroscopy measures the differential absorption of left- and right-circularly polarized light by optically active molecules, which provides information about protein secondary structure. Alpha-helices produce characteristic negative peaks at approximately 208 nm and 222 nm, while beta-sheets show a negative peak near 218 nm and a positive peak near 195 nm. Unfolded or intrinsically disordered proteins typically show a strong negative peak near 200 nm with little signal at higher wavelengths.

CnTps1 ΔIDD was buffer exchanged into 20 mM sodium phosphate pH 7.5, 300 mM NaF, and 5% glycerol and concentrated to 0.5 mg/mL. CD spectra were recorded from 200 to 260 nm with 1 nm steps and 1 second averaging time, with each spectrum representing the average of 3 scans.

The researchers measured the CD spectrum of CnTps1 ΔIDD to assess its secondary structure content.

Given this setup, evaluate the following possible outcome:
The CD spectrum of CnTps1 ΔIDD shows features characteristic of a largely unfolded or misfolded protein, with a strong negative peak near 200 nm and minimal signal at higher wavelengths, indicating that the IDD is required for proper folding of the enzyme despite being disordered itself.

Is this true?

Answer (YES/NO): NO